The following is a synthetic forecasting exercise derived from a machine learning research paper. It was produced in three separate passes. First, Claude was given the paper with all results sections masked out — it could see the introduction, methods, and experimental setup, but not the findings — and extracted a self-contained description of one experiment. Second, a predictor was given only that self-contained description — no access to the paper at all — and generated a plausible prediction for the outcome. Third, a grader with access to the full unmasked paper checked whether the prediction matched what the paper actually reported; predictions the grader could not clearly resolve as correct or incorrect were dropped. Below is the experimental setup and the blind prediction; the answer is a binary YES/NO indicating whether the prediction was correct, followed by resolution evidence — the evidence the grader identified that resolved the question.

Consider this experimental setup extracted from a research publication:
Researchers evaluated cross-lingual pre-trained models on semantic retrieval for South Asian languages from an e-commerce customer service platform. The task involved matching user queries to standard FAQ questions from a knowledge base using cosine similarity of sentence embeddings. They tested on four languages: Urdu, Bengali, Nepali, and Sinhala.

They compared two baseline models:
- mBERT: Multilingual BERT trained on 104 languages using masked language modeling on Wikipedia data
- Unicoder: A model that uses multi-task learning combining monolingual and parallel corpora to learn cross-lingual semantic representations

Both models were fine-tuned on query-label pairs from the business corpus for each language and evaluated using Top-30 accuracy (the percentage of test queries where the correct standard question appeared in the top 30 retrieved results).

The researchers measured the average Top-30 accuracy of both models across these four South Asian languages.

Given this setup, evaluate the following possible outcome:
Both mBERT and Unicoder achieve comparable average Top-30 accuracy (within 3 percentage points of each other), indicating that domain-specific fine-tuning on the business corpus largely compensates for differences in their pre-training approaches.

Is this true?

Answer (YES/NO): NO